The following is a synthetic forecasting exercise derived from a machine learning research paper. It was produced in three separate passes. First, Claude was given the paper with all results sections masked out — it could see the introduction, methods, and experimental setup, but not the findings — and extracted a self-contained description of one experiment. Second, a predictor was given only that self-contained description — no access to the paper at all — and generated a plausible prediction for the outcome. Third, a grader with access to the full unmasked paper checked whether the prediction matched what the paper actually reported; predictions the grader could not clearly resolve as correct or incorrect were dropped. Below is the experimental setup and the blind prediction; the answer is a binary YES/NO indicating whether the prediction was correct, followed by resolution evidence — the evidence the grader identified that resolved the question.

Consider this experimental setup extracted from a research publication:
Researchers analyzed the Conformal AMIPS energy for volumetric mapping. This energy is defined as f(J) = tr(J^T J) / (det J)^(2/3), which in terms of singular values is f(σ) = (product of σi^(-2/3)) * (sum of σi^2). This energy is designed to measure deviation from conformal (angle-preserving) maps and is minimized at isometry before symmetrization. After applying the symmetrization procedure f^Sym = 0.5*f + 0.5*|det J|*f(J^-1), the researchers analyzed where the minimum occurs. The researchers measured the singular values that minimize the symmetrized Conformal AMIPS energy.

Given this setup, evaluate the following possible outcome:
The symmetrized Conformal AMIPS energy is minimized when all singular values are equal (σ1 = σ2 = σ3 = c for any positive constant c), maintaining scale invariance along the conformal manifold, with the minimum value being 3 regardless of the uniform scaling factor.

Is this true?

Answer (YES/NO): NO